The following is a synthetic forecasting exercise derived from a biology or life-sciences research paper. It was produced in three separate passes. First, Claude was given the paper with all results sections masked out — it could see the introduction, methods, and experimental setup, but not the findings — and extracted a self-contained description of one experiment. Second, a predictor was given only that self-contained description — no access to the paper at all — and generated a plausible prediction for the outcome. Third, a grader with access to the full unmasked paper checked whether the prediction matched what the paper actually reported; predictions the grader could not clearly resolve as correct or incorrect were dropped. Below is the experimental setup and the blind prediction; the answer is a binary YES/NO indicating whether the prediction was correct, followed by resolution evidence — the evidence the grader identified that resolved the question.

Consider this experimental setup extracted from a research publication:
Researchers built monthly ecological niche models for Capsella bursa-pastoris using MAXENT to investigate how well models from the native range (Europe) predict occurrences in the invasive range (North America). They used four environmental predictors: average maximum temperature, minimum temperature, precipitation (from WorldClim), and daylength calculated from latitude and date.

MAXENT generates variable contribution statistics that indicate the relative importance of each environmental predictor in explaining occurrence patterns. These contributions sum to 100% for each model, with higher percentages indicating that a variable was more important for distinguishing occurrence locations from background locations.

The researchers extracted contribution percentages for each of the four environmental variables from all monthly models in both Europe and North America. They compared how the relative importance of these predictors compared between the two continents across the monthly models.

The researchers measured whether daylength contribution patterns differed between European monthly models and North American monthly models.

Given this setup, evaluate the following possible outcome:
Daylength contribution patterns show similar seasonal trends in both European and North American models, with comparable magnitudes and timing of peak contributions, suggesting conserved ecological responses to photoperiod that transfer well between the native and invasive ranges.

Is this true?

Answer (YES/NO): NO